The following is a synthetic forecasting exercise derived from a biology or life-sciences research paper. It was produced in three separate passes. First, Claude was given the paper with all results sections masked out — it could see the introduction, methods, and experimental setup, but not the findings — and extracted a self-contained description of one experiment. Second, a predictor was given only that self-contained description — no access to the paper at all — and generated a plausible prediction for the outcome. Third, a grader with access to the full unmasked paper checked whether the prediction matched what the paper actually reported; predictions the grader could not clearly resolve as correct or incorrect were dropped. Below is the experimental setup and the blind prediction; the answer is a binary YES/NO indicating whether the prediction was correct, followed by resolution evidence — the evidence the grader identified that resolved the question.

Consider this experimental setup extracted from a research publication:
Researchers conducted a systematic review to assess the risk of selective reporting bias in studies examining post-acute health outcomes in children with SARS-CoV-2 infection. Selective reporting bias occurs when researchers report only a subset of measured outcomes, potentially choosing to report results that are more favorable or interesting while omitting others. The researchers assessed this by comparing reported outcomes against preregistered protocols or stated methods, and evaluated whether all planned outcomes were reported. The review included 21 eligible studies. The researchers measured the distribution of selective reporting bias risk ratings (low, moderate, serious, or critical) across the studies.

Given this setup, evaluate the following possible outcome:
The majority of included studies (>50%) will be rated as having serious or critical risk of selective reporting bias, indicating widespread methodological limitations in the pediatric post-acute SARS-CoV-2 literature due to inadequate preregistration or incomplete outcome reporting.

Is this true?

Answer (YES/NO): YES